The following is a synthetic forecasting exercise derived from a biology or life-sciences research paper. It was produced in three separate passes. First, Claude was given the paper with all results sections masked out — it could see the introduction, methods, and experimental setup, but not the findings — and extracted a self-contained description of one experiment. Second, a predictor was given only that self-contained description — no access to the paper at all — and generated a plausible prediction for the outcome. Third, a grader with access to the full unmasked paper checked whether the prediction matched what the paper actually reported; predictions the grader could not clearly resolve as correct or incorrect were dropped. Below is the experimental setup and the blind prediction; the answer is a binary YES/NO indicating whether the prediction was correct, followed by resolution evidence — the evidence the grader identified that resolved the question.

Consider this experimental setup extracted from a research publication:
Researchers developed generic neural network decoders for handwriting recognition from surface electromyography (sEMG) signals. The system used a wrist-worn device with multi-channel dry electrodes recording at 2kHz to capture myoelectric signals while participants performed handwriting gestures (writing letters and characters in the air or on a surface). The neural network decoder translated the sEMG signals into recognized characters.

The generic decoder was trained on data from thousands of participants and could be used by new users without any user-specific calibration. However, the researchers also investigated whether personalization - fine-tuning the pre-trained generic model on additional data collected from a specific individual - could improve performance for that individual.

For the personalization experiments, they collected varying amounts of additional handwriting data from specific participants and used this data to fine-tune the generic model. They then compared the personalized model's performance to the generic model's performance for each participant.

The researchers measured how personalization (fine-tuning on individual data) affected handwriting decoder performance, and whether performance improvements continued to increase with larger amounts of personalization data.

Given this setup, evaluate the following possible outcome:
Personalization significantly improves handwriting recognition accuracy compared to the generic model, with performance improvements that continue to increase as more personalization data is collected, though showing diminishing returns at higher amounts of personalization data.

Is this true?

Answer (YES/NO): YES